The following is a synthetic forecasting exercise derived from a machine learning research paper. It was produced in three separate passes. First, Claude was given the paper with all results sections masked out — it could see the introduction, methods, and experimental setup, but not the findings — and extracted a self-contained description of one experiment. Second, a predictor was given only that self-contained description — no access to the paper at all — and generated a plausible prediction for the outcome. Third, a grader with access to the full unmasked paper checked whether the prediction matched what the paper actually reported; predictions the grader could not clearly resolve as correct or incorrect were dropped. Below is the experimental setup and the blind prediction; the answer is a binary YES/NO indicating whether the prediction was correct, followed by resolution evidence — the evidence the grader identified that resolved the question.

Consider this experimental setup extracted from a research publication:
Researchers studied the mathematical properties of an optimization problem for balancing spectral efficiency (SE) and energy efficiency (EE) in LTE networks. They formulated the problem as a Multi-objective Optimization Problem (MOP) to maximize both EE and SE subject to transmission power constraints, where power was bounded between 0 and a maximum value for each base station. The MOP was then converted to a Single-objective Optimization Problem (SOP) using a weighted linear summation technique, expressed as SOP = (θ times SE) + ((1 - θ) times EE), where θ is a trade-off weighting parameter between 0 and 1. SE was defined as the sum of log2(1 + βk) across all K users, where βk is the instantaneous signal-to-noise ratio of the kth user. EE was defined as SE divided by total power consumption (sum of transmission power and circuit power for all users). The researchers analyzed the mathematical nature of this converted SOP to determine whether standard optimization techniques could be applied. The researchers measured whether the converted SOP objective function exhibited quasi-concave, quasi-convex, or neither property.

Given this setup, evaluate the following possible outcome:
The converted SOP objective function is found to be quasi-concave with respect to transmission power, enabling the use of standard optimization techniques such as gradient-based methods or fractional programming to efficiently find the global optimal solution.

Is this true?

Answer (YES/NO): YES